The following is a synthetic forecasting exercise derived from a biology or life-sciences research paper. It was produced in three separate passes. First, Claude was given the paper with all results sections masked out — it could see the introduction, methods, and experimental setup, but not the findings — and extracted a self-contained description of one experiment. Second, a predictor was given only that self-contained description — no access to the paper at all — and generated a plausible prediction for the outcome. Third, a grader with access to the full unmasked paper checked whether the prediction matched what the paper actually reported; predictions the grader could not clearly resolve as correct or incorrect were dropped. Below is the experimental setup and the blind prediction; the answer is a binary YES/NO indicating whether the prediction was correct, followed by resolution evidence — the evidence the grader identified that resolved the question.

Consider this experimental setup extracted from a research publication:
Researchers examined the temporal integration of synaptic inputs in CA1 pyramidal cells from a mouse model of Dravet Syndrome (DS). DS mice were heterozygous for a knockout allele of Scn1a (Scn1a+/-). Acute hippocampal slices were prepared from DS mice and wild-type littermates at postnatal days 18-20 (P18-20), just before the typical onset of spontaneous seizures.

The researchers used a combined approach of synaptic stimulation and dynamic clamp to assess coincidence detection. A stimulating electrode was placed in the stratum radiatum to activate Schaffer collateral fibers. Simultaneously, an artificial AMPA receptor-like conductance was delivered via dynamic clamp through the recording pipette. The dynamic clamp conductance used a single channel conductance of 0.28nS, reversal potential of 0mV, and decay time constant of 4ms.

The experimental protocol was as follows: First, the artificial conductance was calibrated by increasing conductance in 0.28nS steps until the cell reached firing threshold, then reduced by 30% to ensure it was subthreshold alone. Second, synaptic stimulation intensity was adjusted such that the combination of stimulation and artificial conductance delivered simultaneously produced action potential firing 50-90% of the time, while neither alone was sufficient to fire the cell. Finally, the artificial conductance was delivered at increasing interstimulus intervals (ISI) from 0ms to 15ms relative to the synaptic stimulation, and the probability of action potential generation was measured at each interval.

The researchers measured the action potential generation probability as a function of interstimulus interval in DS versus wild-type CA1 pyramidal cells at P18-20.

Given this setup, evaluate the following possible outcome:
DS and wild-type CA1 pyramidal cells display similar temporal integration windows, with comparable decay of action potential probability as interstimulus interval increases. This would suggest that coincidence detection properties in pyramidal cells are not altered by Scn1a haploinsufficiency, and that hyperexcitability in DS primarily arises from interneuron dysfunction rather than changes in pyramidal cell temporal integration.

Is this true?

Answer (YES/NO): YES